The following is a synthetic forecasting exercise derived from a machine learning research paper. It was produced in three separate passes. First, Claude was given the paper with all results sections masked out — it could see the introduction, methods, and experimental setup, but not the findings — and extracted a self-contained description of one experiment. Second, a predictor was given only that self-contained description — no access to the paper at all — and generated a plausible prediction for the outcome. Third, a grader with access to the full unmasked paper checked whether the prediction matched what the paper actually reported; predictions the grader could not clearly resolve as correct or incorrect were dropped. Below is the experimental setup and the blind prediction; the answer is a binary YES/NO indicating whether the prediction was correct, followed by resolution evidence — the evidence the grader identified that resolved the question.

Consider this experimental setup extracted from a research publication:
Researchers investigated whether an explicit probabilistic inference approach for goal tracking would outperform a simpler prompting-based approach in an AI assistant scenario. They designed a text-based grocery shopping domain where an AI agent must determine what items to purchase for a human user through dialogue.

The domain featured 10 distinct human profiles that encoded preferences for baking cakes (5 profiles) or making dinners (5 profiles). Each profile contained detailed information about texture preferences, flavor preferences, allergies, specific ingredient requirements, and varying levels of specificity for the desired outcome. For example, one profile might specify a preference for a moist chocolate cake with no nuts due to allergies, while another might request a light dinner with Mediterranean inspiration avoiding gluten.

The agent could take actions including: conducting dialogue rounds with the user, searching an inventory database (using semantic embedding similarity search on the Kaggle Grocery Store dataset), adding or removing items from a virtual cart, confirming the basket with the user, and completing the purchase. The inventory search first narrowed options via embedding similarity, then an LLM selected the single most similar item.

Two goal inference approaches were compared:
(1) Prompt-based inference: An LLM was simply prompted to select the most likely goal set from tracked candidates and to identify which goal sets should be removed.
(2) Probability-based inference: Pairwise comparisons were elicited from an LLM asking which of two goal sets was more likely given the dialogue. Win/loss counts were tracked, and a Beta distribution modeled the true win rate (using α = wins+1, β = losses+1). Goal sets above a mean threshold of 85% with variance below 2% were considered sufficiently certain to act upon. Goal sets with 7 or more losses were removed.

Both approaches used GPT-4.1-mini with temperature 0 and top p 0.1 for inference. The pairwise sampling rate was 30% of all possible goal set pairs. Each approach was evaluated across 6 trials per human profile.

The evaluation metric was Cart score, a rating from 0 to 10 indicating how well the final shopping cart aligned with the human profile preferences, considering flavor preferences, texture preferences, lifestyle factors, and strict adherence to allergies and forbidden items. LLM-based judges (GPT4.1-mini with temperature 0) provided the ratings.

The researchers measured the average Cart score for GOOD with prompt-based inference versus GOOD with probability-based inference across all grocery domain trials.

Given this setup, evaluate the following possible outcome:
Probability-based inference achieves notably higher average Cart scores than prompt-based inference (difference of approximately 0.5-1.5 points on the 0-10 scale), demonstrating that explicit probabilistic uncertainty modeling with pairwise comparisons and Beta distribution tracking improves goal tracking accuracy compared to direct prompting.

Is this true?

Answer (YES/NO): NO